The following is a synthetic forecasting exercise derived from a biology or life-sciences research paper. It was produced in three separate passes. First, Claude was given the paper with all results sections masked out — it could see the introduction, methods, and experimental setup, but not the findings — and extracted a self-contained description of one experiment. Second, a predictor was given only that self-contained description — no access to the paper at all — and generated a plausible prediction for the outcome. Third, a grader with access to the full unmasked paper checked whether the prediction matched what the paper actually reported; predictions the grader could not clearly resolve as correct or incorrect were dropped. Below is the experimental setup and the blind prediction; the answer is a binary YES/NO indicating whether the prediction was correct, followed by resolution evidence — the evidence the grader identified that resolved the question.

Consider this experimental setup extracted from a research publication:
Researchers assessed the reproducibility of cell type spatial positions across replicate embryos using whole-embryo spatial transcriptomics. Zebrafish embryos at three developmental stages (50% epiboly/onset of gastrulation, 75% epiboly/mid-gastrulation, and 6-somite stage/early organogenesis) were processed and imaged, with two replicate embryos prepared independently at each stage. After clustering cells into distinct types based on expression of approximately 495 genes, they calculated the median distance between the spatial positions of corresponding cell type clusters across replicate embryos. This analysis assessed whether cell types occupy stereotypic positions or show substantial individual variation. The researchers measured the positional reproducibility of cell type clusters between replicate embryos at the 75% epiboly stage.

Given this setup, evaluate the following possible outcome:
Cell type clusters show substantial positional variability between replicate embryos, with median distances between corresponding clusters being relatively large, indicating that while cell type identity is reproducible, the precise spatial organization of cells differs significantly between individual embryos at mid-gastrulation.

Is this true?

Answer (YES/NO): NO